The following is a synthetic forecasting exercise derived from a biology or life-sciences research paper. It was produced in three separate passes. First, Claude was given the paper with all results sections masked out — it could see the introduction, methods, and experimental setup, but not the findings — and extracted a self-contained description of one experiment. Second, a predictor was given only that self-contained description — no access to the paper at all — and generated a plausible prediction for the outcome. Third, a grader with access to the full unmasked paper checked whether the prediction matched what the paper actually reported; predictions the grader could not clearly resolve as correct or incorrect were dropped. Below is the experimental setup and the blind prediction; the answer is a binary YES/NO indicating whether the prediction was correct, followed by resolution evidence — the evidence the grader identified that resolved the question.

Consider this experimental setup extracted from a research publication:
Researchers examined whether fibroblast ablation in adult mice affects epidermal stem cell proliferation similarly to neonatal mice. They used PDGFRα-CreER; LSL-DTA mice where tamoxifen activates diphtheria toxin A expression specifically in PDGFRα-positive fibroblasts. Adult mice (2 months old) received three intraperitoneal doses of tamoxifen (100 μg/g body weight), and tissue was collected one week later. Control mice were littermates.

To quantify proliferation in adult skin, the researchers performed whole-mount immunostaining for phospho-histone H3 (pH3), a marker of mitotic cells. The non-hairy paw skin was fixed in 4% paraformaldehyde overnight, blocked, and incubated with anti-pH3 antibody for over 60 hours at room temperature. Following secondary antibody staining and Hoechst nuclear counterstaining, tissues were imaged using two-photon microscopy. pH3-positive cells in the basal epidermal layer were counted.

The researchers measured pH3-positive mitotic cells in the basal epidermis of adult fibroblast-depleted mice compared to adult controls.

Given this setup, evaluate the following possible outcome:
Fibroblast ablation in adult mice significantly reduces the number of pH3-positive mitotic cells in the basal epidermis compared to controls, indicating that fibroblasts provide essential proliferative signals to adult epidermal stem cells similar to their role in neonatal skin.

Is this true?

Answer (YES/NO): NO